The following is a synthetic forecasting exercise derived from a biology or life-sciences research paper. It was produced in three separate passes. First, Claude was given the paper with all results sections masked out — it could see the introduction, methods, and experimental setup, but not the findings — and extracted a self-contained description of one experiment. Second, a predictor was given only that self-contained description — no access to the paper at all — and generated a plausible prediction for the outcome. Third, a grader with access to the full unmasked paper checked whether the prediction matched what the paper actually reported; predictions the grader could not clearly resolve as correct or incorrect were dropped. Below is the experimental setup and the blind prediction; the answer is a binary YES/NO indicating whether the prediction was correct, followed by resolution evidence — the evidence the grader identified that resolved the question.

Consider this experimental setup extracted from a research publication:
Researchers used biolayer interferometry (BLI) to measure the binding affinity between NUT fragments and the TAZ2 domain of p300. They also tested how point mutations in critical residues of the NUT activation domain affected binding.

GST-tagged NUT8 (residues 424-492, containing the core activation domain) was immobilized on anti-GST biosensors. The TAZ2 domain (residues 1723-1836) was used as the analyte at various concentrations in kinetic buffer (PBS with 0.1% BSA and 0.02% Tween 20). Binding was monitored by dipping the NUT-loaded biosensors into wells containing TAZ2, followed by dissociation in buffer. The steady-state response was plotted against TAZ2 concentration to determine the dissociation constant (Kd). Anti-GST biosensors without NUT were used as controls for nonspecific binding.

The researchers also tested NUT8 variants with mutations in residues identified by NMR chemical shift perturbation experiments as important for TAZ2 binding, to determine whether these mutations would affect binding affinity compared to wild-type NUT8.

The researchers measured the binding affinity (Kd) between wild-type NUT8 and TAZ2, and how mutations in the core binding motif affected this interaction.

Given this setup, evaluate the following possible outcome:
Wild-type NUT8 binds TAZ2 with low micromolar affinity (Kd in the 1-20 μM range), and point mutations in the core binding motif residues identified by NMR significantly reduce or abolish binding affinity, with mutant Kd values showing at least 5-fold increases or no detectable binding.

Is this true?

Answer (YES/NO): NO